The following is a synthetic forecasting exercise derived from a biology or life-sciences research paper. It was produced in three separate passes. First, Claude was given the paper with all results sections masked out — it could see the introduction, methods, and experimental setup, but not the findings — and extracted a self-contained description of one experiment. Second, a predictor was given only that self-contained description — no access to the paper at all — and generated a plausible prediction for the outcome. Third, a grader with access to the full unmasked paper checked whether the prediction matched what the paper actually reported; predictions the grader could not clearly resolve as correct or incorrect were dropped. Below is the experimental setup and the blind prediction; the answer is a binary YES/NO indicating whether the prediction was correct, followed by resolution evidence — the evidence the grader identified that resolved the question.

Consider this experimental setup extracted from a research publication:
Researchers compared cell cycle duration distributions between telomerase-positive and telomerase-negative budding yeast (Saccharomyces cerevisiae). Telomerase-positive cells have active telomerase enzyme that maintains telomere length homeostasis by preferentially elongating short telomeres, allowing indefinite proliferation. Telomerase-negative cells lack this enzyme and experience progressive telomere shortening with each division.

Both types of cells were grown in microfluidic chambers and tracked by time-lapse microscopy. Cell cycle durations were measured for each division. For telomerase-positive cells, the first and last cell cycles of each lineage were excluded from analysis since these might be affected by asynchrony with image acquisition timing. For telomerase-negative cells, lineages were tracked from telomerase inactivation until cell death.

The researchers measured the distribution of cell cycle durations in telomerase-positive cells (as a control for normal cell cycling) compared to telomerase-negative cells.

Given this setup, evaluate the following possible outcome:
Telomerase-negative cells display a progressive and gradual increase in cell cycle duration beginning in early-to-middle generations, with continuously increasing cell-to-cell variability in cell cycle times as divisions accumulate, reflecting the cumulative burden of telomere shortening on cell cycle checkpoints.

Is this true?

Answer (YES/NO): NO